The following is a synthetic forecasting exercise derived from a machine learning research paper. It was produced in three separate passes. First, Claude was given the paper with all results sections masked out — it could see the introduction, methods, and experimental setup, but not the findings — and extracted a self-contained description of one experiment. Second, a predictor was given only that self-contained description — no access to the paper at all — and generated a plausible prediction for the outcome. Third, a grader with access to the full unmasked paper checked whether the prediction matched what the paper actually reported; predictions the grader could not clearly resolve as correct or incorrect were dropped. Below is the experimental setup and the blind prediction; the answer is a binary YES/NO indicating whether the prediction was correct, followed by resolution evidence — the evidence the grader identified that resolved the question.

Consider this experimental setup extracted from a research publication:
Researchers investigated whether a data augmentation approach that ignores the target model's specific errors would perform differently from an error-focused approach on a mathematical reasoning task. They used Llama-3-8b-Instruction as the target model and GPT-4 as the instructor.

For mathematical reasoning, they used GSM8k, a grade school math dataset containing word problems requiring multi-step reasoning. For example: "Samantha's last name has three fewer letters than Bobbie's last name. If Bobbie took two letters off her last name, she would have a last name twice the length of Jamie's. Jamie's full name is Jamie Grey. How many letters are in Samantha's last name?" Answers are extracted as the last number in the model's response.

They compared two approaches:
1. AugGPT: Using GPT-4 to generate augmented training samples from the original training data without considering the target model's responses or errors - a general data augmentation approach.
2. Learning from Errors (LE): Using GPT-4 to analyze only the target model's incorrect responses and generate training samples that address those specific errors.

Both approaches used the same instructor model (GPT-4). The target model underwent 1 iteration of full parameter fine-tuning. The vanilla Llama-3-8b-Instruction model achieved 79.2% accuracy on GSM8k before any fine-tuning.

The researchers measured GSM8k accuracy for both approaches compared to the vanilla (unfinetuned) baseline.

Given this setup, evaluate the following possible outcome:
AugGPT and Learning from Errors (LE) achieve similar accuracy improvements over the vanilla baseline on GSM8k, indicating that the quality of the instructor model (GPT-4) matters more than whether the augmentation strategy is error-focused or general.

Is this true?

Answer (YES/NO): NO